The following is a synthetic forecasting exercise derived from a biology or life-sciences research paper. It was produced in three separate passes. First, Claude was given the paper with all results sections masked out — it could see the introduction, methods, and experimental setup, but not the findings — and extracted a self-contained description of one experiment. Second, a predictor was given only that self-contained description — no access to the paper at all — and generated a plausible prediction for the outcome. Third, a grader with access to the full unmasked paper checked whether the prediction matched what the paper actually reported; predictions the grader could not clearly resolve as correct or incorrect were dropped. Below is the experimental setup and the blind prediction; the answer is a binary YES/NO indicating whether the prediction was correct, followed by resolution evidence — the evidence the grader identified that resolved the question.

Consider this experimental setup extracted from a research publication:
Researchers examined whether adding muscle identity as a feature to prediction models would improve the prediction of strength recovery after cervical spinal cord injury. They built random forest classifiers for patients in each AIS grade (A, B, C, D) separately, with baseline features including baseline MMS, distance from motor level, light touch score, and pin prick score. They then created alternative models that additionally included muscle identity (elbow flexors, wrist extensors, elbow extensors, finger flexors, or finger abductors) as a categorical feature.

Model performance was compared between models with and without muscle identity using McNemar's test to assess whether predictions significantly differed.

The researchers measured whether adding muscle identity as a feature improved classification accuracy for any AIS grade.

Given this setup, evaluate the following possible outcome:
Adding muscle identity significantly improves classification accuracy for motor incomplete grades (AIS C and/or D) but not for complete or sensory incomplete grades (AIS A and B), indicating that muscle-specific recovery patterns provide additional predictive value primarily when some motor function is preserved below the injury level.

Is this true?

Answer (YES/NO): NO